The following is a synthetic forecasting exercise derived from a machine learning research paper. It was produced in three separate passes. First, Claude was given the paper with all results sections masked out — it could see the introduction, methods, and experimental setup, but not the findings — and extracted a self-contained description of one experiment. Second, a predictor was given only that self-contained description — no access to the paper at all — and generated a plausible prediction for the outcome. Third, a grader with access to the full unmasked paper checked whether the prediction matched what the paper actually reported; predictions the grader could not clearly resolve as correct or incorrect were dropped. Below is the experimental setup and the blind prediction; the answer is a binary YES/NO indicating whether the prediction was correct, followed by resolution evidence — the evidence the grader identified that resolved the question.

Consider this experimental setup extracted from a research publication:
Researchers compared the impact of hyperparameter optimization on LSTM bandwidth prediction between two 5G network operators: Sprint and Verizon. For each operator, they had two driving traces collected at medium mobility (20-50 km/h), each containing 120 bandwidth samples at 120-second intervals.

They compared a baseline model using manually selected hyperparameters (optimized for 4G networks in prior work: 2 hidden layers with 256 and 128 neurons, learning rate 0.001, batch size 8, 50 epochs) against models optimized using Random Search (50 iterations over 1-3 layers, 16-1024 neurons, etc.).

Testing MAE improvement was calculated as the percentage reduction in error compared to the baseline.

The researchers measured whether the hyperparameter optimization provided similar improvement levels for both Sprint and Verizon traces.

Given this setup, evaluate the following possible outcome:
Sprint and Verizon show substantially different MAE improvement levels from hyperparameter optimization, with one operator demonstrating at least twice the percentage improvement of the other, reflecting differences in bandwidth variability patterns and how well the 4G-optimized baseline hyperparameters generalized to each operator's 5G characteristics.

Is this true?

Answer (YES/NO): NO